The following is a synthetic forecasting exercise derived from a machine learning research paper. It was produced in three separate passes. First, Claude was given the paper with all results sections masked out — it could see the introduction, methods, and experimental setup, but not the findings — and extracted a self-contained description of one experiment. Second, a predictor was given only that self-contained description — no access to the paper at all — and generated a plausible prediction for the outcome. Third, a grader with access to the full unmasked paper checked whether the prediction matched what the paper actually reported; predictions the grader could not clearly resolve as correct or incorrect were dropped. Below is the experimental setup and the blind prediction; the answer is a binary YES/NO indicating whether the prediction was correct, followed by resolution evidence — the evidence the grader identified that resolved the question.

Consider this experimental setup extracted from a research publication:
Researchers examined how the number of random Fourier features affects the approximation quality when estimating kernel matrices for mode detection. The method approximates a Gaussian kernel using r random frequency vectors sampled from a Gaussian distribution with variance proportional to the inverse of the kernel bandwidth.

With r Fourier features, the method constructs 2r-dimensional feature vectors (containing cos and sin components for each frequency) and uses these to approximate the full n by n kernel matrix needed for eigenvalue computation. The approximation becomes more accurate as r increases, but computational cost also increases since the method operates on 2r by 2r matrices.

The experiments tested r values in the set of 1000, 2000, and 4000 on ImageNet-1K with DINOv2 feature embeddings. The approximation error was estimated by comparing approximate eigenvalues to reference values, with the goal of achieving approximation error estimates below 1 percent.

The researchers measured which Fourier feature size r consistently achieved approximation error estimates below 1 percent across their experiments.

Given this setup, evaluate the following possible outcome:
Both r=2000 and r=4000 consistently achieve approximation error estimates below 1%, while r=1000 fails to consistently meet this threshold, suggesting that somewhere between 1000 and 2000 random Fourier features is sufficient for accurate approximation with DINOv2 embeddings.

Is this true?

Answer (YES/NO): NO